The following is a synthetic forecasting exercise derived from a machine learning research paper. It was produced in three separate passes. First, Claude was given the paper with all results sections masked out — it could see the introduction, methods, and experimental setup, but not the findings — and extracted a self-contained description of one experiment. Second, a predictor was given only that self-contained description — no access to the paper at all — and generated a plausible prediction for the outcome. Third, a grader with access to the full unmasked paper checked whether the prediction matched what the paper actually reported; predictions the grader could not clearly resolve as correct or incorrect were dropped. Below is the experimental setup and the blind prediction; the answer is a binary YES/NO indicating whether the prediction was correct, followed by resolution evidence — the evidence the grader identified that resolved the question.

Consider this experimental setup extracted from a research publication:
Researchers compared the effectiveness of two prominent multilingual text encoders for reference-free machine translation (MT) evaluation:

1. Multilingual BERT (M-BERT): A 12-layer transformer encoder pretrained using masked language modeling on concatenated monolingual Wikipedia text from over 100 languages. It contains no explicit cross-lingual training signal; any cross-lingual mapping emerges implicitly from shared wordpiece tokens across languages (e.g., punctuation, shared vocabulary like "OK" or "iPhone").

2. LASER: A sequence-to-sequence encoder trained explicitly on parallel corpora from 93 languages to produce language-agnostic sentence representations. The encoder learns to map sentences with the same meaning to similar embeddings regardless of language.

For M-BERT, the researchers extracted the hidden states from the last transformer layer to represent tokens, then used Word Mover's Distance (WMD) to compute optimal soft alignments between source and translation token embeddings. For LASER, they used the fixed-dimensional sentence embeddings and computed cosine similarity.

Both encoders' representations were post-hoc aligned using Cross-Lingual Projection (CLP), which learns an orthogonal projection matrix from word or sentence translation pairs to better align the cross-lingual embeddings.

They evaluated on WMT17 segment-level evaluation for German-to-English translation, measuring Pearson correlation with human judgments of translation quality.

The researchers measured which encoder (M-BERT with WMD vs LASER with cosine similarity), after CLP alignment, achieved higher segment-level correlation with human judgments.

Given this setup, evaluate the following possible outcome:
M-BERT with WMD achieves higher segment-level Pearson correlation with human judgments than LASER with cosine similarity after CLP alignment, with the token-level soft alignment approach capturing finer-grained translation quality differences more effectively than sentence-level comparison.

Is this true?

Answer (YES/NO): YES